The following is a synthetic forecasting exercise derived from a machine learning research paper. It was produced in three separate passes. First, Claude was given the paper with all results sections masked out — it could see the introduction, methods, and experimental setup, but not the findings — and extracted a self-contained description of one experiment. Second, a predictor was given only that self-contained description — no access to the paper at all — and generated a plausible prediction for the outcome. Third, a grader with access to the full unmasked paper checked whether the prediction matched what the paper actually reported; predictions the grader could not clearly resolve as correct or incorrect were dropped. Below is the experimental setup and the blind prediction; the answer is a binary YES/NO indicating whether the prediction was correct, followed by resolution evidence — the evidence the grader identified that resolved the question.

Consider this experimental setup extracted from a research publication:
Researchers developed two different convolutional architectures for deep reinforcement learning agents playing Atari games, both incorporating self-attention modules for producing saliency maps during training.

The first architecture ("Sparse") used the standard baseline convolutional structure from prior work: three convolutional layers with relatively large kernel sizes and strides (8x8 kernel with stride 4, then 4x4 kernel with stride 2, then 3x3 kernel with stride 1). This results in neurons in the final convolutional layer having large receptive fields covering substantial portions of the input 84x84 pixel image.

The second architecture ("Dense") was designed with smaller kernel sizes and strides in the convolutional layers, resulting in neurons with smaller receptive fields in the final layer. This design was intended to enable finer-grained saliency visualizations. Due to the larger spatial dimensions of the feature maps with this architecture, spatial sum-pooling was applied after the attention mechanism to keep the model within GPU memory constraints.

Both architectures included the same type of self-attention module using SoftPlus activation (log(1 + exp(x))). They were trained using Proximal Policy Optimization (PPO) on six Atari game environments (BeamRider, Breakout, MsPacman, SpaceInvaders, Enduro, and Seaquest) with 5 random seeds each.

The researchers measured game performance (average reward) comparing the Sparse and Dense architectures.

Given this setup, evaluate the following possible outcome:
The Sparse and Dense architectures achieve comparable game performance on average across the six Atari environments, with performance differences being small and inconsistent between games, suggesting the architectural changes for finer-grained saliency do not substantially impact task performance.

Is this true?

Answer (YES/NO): NO